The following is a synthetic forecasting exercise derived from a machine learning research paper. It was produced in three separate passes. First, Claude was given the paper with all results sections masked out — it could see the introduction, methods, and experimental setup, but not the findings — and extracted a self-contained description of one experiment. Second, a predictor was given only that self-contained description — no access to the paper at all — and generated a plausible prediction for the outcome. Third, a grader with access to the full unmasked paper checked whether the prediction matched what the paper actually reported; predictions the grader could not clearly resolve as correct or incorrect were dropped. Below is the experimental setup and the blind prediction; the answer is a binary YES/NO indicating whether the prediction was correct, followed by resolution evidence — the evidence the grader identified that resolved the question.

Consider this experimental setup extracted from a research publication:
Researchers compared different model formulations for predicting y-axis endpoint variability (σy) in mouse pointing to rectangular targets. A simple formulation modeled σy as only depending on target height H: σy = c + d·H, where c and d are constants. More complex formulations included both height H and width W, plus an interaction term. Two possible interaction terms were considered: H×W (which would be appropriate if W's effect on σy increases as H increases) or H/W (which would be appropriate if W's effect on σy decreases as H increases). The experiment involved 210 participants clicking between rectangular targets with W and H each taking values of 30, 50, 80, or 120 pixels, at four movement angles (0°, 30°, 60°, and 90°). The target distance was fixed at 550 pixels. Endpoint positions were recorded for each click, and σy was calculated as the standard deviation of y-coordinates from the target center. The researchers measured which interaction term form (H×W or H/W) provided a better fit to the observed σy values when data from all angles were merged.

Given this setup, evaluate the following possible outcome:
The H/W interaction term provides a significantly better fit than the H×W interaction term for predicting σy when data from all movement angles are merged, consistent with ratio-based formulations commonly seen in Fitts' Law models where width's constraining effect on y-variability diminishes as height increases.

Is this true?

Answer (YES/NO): NO